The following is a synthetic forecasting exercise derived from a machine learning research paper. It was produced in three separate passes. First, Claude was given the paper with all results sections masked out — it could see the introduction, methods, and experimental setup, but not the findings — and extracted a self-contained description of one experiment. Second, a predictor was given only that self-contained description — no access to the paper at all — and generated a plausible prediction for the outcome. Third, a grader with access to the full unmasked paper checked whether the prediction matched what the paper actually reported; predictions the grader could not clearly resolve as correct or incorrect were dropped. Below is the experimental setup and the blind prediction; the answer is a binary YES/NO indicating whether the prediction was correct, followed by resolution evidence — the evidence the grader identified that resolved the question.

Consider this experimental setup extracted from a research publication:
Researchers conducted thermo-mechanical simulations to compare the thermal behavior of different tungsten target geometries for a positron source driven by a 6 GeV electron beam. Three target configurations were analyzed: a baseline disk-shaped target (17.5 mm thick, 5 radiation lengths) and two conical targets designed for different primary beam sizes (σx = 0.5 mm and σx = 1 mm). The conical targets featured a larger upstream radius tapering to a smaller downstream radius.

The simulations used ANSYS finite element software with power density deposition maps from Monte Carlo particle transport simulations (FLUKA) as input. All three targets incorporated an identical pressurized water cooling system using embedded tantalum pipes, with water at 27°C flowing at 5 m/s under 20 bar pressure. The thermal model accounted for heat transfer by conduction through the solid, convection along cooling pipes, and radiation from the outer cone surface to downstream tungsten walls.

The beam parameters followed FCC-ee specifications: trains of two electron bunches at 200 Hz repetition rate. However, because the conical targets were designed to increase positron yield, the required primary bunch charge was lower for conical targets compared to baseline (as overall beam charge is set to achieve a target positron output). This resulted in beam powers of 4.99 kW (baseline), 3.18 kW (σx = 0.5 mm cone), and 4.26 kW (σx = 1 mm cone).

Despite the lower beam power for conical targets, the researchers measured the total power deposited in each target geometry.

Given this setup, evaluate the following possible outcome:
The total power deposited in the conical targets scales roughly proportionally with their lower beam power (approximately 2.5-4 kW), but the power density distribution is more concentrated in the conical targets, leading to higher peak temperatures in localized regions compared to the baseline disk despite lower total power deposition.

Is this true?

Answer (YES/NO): NO